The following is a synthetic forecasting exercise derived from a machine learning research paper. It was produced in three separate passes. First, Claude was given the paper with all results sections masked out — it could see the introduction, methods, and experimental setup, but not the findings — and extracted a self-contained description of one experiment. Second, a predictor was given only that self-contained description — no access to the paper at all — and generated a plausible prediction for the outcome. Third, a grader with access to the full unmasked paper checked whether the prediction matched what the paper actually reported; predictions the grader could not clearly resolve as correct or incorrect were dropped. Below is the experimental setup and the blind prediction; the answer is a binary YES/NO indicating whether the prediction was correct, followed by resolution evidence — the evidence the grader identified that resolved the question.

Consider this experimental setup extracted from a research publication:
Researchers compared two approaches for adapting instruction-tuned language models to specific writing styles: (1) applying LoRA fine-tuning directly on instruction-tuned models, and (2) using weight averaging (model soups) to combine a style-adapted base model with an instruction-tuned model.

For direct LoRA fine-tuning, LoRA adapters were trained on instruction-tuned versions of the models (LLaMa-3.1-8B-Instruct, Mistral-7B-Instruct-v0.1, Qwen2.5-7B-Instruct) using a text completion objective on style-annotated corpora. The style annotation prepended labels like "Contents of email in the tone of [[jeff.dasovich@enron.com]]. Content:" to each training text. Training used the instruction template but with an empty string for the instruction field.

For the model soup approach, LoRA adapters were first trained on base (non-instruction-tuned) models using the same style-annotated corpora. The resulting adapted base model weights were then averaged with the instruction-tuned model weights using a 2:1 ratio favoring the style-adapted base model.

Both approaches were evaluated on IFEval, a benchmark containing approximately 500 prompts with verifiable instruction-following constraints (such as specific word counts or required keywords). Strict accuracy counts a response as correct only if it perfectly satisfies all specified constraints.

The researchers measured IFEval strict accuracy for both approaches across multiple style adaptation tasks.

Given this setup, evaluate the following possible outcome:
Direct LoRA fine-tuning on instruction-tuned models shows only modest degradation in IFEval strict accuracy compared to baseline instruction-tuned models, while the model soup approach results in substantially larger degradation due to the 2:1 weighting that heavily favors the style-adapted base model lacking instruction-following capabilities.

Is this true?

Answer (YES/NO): NO